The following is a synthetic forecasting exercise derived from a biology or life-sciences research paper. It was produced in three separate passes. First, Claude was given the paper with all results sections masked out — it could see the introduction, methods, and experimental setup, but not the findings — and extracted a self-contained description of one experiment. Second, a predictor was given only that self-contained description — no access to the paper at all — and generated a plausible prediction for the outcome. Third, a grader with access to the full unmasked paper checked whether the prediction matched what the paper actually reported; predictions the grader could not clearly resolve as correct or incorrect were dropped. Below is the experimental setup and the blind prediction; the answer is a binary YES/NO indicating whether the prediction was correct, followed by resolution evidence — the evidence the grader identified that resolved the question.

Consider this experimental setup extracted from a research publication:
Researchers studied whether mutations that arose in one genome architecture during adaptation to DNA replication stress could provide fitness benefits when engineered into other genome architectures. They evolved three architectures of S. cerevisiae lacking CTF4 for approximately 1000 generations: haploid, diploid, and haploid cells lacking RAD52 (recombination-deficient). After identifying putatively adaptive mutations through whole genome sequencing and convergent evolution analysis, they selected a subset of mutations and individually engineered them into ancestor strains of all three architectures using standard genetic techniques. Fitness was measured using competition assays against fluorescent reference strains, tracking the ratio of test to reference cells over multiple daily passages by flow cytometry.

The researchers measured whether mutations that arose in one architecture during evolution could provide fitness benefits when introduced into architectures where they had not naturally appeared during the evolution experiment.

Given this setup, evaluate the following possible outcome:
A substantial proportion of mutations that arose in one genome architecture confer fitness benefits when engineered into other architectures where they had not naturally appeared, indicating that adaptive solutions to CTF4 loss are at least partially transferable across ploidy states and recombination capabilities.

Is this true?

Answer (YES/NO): YES